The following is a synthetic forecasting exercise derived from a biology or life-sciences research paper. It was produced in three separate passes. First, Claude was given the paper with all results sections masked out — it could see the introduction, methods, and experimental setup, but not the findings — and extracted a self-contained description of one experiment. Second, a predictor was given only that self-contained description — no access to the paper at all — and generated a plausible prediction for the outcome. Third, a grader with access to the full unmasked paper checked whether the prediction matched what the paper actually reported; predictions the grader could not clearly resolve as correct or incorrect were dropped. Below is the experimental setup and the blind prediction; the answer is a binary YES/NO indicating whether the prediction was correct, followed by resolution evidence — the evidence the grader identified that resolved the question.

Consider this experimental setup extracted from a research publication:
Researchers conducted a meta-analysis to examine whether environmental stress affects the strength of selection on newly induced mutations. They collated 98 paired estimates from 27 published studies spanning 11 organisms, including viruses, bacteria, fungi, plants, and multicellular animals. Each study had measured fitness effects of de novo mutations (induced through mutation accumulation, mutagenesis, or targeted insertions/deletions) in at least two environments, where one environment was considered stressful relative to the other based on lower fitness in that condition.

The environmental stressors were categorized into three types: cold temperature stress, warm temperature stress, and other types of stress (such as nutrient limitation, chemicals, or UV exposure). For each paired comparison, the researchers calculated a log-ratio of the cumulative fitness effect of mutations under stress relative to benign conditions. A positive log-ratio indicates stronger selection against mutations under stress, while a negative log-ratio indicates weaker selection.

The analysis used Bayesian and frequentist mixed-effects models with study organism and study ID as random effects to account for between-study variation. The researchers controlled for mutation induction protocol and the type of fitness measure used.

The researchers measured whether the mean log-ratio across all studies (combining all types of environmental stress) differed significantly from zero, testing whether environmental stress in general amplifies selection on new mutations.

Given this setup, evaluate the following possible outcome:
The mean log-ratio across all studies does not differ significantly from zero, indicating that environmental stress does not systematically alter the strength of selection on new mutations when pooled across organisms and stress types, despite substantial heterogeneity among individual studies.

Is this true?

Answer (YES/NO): YES